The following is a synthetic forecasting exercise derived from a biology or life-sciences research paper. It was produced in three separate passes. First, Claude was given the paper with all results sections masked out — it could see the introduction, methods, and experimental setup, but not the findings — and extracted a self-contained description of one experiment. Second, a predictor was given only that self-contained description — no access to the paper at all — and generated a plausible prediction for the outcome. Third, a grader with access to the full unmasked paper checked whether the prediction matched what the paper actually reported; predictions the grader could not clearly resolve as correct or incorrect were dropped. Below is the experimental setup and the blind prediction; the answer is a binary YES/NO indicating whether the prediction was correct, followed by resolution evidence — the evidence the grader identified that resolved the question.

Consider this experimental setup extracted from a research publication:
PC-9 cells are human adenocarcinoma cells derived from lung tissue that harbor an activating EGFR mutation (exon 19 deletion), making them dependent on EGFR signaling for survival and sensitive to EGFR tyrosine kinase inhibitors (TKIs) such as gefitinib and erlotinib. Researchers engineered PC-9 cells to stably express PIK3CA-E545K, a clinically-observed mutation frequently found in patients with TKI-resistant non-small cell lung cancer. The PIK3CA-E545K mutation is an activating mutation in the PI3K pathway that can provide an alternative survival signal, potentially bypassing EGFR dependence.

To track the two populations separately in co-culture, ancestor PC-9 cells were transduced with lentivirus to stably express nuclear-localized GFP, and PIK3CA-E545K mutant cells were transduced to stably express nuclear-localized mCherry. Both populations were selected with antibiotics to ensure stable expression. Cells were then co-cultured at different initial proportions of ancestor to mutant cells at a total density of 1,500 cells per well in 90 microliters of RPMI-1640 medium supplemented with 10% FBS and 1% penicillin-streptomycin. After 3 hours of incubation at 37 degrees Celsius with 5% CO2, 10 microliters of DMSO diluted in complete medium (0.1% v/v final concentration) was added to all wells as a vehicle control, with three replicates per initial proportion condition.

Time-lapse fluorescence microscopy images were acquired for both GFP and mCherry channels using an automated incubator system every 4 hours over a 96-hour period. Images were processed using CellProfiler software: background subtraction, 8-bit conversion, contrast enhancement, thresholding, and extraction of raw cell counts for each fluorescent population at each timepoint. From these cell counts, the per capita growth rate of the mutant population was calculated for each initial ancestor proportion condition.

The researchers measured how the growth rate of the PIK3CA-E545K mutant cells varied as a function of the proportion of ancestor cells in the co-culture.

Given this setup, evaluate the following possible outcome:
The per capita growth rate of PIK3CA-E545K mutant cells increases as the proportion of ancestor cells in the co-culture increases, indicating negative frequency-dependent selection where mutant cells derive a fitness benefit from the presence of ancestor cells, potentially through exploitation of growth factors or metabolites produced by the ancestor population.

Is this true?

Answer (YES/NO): YES